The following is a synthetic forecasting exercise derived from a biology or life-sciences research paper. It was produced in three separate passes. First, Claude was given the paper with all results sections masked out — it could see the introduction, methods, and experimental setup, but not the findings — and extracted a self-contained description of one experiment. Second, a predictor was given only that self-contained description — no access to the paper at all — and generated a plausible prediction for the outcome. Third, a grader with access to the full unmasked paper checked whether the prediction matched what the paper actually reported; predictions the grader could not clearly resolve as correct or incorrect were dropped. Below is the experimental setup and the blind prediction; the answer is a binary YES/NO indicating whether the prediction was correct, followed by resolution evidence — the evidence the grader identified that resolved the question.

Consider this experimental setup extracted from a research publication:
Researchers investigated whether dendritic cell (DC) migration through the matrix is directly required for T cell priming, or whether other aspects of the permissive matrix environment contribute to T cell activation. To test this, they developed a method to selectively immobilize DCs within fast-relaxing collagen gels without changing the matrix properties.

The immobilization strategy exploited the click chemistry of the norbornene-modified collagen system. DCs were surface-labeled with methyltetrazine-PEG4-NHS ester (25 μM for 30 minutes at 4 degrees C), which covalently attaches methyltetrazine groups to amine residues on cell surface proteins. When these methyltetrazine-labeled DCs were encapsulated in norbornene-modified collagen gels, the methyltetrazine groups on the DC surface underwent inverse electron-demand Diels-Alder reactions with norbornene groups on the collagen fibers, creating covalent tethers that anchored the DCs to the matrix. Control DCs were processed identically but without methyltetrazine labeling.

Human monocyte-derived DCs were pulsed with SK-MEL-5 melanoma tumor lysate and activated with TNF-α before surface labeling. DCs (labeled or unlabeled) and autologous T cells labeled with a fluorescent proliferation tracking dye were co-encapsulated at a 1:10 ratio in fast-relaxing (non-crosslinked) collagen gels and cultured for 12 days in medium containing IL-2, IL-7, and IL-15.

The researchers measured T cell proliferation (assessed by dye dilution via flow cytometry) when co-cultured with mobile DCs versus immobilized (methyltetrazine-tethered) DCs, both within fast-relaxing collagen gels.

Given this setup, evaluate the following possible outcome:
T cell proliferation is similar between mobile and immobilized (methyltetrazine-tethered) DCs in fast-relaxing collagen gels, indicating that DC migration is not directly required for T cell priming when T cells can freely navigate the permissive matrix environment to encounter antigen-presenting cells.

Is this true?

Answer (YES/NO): NO